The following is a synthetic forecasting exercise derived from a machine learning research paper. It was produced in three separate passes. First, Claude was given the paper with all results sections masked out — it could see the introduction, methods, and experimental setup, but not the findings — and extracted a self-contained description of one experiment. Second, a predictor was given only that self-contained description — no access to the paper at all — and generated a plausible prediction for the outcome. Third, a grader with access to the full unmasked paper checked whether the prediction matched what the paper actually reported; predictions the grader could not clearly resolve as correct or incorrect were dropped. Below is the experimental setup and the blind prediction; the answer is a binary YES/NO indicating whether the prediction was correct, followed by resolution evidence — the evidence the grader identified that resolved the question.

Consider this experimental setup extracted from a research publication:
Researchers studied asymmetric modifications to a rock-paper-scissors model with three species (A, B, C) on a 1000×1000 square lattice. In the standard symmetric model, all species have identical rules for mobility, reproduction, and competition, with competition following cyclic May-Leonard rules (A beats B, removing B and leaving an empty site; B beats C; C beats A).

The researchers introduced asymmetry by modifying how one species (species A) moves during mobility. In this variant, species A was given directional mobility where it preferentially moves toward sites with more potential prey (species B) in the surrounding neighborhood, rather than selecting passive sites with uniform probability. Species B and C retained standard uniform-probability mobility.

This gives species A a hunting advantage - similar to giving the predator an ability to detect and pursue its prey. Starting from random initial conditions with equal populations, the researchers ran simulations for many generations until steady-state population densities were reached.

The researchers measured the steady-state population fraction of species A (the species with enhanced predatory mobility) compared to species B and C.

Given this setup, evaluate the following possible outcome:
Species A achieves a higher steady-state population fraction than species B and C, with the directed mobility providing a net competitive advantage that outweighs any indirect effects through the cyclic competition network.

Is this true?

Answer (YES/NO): NO